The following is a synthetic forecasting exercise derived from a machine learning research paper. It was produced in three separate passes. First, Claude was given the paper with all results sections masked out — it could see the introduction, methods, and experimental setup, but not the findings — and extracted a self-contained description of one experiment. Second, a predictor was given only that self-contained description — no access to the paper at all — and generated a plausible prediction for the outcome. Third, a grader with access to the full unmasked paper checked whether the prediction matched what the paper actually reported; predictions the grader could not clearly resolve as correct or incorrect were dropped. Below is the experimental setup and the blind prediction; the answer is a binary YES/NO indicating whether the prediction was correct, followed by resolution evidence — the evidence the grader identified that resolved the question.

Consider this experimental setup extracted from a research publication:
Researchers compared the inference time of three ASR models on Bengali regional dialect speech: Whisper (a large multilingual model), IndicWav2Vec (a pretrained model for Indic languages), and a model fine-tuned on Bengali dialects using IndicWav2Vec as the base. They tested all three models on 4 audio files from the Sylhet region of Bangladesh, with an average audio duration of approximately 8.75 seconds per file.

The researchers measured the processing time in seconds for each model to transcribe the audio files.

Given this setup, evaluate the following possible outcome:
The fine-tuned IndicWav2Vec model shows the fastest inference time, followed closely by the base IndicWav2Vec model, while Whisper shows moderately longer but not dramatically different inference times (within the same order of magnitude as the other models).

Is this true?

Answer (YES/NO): NO